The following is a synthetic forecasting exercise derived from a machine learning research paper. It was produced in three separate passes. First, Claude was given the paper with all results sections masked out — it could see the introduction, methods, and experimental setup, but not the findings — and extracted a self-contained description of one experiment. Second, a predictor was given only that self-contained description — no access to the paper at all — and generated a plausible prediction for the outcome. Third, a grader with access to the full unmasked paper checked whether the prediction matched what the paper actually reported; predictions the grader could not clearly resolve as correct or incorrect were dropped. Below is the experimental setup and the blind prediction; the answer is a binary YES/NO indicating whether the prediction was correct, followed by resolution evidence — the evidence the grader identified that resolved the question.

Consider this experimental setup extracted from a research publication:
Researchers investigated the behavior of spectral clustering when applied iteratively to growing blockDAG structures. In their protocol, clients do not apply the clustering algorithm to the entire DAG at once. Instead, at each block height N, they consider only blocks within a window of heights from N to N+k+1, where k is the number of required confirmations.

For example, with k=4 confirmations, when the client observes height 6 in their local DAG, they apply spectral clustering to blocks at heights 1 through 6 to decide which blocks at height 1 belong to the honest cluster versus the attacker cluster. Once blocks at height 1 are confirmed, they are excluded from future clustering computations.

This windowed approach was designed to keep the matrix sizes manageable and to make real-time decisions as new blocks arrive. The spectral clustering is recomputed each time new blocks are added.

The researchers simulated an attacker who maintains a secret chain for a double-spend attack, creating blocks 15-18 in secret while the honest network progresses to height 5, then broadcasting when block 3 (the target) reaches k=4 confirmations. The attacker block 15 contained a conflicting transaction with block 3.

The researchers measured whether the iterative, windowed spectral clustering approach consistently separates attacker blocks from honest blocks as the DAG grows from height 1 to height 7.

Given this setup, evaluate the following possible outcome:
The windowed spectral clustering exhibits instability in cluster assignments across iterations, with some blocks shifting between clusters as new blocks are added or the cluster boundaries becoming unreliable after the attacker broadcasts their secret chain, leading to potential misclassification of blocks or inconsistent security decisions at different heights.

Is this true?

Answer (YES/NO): NO